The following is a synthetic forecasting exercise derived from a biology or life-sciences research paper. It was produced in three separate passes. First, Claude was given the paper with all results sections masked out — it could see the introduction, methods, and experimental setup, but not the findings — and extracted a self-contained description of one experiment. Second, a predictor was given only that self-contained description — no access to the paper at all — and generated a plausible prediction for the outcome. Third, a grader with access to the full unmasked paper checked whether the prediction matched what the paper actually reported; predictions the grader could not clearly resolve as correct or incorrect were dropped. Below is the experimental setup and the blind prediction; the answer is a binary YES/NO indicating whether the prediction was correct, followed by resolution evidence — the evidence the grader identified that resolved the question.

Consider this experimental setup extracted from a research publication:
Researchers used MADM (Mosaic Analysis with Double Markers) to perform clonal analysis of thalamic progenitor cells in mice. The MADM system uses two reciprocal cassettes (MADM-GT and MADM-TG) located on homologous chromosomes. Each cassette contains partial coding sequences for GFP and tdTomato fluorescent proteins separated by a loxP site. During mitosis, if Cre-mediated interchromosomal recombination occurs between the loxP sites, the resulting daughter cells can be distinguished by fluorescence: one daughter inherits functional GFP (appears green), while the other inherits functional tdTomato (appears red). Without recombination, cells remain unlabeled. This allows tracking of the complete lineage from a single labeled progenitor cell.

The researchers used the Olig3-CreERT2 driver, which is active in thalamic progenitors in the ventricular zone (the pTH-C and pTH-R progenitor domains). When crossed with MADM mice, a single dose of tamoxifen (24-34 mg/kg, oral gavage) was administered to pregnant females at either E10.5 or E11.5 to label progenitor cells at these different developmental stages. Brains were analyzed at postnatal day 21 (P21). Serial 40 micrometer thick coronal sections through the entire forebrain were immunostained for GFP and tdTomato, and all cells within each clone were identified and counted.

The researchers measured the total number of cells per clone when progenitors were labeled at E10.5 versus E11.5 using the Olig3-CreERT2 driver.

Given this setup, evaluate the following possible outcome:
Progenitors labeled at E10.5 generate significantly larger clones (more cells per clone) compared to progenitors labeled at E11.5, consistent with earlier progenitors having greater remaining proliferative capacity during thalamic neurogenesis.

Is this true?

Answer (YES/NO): YES